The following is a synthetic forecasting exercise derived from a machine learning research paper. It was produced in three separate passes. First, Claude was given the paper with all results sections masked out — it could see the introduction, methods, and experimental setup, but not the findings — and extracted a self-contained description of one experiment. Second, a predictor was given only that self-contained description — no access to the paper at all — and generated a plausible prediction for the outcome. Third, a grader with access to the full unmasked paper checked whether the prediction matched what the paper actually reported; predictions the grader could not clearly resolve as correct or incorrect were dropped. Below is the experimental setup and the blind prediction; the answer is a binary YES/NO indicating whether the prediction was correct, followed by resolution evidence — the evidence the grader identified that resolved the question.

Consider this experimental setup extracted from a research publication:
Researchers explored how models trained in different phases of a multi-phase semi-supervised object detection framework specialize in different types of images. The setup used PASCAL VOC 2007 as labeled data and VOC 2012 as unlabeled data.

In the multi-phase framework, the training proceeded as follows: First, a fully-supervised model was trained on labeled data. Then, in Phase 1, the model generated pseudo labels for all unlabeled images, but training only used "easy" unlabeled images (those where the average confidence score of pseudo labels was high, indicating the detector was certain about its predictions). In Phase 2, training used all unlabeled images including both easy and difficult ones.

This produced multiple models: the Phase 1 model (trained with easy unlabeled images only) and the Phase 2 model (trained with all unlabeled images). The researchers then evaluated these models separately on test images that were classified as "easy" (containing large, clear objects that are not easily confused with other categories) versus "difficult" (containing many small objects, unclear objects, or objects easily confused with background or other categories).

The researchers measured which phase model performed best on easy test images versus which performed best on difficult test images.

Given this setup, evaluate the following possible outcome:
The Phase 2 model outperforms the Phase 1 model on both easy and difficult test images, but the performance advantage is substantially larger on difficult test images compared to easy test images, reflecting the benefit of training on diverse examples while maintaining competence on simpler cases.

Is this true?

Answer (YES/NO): NO